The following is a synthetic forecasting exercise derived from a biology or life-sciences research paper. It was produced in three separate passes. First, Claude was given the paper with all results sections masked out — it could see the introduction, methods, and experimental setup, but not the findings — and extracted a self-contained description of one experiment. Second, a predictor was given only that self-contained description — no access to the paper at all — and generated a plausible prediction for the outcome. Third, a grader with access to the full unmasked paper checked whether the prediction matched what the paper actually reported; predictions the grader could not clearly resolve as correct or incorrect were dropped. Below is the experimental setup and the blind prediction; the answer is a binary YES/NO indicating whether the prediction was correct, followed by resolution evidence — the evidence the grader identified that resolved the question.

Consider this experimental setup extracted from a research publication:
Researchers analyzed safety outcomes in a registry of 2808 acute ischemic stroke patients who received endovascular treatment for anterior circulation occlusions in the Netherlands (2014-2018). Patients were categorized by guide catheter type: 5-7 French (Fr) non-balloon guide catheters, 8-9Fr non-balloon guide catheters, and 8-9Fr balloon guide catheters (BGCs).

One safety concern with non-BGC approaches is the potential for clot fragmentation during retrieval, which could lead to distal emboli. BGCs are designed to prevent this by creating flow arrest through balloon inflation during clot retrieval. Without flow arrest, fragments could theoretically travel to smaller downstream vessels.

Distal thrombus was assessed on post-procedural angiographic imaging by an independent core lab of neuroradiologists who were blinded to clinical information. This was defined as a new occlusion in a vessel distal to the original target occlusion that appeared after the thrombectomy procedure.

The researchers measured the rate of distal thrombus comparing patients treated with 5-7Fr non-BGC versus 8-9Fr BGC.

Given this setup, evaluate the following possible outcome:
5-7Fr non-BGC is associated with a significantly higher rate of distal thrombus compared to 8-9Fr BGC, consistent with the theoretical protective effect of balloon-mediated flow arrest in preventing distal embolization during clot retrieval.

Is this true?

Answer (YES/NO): NO